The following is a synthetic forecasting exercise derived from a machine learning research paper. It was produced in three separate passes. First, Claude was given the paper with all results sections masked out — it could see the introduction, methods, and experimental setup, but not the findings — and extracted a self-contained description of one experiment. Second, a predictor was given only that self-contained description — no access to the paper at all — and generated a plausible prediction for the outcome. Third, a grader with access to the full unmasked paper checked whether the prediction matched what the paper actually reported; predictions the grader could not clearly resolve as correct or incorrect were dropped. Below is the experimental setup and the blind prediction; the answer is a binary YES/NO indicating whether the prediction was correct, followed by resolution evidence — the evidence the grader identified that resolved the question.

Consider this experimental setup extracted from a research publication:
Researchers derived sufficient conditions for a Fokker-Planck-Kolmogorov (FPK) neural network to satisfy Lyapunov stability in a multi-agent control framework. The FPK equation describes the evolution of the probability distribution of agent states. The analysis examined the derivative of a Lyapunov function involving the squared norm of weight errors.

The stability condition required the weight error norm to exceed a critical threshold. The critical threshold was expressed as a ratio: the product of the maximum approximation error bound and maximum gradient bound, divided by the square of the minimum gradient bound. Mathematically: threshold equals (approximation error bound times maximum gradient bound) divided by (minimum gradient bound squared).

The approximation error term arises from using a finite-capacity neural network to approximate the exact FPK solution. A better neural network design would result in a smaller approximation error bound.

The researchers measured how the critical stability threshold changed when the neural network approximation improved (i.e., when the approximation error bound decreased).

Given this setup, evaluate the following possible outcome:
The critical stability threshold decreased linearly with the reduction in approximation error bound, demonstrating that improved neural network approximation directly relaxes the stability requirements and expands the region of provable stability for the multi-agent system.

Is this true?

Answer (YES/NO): YES